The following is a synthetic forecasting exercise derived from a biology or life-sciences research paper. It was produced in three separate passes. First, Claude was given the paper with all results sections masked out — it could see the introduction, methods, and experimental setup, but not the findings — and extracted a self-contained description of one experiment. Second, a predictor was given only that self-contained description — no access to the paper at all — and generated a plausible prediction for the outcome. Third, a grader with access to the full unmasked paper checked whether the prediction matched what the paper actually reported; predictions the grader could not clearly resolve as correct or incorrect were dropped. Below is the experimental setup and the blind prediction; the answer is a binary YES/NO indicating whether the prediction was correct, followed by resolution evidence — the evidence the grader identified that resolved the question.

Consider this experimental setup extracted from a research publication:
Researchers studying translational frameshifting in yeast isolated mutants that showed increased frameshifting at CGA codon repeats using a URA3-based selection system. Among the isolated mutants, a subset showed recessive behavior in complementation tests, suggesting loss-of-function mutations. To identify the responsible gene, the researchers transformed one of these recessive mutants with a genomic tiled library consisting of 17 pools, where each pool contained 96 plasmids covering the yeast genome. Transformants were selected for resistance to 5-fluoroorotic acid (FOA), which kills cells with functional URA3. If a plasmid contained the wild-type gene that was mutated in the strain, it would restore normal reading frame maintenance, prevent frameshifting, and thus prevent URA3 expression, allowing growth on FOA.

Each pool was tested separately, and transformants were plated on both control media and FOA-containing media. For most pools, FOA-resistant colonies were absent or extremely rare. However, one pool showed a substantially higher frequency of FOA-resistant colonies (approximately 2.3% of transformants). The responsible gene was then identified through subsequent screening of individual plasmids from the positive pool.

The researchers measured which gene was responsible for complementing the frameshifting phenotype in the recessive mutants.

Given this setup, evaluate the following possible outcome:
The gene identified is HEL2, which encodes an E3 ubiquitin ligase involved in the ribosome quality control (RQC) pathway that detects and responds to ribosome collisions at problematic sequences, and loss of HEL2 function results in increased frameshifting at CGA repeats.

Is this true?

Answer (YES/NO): NO